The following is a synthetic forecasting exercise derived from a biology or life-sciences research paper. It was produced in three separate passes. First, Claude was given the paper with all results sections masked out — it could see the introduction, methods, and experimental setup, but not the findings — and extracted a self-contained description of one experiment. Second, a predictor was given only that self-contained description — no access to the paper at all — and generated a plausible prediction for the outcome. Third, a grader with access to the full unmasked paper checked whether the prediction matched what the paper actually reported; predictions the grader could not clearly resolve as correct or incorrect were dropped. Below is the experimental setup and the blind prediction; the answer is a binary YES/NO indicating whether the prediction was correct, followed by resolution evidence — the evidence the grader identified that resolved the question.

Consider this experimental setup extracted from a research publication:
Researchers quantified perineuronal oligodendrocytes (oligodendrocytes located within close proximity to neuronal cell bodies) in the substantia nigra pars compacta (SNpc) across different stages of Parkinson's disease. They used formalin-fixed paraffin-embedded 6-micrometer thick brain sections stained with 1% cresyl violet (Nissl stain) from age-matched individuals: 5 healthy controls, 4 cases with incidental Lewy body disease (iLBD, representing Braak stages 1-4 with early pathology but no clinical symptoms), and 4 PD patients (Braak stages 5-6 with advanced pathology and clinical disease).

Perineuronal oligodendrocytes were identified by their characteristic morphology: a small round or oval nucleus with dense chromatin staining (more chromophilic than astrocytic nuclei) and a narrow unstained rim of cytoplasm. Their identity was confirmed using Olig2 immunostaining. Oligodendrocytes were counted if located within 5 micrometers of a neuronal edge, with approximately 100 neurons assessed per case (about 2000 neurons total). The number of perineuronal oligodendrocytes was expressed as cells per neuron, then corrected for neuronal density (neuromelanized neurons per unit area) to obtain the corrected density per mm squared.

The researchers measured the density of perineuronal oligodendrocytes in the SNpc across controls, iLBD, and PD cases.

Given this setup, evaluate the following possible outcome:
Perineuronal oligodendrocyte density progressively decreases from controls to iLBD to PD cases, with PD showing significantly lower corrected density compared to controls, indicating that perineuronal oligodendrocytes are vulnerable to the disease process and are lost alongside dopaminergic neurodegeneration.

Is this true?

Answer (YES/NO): NO